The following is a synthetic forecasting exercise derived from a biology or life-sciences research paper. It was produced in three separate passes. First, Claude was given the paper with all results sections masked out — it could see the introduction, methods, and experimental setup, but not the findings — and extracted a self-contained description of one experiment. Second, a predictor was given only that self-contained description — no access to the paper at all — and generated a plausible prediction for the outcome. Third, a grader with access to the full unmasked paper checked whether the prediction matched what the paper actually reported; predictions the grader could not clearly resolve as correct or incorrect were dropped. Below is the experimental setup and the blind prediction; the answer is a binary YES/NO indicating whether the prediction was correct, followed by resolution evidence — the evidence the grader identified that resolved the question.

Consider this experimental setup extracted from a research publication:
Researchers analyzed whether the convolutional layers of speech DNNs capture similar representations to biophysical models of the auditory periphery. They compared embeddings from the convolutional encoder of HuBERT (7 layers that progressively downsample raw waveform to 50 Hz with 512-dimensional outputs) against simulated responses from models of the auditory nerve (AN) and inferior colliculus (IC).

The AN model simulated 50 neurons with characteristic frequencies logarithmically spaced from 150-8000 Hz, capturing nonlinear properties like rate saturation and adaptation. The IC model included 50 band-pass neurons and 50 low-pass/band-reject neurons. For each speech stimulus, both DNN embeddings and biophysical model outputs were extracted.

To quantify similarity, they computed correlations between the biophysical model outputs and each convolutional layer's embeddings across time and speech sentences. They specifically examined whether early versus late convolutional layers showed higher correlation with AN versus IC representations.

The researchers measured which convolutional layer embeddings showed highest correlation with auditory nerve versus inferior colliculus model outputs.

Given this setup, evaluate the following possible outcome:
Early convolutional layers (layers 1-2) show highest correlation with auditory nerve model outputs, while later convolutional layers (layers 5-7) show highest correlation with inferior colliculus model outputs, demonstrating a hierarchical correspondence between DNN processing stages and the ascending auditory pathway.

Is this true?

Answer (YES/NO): NO